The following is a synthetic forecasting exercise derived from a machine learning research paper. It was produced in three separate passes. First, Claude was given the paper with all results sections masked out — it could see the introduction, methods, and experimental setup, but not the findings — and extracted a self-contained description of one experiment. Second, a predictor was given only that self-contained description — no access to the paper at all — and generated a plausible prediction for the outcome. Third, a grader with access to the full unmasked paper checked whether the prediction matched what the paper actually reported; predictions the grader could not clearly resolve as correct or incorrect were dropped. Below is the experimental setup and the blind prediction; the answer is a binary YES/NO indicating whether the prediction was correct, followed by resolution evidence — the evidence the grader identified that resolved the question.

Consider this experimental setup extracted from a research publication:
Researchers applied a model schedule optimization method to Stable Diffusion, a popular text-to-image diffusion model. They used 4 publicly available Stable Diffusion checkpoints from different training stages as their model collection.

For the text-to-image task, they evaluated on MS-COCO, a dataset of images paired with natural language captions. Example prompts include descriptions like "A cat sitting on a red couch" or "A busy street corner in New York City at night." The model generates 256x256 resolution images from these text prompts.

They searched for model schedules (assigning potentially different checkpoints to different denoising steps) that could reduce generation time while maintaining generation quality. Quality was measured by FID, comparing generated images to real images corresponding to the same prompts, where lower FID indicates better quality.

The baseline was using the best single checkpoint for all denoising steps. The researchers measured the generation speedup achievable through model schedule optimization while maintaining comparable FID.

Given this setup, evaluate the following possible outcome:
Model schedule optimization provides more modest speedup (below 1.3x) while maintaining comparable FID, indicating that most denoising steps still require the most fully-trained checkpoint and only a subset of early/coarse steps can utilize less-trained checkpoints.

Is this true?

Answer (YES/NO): NO